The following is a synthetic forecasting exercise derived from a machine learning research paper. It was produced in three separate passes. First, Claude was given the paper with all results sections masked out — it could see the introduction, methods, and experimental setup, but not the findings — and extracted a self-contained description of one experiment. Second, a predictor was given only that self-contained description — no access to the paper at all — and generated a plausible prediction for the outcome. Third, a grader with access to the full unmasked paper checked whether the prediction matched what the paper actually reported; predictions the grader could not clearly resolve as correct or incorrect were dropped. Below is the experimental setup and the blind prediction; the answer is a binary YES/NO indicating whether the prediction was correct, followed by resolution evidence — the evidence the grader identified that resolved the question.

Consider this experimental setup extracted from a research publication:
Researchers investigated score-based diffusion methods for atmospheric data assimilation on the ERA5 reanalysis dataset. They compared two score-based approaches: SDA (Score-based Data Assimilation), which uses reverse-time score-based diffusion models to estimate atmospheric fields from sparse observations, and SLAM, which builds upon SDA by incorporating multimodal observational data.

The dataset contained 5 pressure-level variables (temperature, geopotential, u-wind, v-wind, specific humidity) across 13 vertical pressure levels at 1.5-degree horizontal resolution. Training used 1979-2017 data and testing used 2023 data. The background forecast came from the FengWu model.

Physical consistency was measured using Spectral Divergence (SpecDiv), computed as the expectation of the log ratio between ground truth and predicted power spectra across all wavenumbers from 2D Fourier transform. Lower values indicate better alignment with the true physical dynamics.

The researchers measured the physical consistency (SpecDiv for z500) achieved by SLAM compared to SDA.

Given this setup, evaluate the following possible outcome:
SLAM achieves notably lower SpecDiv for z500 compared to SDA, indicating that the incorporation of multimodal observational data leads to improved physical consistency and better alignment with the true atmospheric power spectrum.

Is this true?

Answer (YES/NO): YES